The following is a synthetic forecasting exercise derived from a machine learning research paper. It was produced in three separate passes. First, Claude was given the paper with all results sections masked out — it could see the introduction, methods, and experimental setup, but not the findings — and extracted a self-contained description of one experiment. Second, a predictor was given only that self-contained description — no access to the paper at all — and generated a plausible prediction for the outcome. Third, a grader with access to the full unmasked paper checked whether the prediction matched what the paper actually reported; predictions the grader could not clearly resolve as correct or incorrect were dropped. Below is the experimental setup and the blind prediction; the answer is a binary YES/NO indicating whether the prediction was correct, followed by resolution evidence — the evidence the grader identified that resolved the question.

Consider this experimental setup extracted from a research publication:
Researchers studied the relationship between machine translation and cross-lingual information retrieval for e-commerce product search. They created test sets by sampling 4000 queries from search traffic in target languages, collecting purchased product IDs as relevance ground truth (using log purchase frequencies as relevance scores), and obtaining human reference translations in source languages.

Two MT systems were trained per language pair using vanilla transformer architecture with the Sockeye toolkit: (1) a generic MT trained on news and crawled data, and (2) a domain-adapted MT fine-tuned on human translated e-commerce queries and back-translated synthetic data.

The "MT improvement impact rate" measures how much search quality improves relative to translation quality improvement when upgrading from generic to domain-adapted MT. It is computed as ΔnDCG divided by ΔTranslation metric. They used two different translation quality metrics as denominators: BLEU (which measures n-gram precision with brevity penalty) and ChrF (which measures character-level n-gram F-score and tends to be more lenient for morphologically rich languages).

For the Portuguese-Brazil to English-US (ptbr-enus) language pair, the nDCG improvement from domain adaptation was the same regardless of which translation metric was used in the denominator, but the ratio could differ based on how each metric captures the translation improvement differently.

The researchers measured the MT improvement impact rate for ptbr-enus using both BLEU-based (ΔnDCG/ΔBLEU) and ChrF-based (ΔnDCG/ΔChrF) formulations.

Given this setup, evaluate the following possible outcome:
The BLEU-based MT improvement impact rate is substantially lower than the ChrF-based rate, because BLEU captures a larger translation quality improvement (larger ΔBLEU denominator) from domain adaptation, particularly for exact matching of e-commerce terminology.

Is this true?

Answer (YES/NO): YES